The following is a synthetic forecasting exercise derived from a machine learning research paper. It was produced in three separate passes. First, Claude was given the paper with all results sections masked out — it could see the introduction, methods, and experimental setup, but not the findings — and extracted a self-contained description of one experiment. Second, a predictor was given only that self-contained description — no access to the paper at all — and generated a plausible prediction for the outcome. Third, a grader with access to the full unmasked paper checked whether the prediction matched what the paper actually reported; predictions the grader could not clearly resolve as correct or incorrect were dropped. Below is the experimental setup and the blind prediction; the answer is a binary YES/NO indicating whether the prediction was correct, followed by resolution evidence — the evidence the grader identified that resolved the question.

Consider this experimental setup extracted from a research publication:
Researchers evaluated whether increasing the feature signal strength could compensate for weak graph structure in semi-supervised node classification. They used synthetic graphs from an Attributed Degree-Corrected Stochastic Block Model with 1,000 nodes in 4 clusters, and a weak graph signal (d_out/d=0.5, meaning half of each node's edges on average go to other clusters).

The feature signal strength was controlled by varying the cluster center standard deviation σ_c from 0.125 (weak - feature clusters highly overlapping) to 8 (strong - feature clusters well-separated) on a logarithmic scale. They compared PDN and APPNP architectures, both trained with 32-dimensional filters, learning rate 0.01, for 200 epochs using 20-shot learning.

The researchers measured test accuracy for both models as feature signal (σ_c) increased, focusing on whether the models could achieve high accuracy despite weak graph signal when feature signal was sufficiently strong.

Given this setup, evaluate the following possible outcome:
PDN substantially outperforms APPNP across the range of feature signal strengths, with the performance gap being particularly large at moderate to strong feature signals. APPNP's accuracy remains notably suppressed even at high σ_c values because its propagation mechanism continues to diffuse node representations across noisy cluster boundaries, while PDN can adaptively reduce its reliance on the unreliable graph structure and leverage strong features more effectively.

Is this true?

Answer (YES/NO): NO